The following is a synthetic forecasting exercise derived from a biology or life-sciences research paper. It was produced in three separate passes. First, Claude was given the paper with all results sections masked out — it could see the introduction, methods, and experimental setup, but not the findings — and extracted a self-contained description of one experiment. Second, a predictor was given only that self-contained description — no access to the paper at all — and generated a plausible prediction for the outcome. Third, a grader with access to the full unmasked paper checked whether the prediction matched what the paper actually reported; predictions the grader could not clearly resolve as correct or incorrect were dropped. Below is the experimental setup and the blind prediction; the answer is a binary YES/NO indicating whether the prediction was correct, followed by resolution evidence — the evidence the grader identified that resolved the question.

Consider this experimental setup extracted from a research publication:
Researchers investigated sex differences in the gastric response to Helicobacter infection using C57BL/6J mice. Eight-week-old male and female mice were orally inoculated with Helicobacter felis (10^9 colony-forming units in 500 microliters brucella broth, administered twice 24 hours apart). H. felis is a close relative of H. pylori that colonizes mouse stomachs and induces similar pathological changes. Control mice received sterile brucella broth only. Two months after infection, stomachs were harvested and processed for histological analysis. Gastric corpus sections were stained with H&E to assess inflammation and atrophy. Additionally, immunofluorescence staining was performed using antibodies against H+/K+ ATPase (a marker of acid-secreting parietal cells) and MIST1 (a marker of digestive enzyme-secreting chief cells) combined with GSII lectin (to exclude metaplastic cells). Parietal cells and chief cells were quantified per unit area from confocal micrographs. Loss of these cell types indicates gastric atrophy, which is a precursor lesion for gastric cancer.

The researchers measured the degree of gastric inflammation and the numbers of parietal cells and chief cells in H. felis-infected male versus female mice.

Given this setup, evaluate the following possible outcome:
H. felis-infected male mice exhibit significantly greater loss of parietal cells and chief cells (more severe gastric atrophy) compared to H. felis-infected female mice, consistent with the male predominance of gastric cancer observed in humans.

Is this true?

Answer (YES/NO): NO